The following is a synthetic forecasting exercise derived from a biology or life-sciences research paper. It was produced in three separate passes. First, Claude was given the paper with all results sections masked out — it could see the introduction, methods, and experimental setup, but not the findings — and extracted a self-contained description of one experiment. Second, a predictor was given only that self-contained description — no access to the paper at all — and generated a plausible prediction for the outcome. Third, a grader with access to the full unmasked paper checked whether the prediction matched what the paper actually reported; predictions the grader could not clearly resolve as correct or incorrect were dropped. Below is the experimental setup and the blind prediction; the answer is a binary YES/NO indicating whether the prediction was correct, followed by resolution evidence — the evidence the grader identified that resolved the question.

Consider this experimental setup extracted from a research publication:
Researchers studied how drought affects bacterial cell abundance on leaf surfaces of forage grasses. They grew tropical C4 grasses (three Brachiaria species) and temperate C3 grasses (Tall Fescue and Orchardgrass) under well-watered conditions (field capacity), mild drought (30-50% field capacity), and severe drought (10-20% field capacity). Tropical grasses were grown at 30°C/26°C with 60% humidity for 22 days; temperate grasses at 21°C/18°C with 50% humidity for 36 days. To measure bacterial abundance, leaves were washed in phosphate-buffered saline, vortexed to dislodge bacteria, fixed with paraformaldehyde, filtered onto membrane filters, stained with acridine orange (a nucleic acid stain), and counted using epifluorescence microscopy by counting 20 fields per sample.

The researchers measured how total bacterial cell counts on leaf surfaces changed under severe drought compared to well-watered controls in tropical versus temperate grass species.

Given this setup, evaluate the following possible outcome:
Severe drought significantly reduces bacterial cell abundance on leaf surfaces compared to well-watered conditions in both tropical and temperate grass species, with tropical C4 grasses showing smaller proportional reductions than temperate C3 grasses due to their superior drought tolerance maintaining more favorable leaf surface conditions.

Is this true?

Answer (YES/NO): NO